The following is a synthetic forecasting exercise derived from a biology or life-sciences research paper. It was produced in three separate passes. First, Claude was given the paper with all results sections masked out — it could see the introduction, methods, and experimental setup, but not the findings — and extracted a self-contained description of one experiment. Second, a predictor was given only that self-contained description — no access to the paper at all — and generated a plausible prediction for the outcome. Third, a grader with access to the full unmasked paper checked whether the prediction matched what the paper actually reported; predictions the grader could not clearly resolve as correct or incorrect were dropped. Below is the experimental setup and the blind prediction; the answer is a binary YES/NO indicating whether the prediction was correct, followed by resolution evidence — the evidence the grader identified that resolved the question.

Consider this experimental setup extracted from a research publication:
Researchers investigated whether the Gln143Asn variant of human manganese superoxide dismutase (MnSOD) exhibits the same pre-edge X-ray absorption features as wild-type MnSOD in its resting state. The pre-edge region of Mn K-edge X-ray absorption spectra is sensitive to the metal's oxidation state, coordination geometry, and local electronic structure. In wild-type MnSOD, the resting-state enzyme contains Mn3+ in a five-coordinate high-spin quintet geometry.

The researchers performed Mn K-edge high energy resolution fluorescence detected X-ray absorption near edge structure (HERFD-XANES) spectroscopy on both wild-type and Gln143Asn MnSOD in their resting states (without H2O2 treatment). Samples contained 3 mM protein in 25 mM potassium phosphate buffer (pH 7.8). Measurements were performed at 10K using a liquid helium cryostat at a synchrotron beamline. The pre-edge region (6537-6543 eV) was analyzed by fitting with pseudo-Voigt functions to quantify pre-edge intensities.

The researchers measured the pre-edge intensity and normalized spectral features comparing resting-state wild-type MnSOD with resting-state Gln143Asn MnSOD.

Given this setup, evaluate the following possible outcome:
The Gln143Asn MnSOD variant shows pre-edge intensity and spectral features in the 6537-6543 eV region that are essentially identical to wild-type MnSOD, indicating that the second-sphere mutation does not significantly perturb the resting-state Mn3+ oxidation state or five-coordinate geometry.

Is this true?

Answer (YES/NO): NO